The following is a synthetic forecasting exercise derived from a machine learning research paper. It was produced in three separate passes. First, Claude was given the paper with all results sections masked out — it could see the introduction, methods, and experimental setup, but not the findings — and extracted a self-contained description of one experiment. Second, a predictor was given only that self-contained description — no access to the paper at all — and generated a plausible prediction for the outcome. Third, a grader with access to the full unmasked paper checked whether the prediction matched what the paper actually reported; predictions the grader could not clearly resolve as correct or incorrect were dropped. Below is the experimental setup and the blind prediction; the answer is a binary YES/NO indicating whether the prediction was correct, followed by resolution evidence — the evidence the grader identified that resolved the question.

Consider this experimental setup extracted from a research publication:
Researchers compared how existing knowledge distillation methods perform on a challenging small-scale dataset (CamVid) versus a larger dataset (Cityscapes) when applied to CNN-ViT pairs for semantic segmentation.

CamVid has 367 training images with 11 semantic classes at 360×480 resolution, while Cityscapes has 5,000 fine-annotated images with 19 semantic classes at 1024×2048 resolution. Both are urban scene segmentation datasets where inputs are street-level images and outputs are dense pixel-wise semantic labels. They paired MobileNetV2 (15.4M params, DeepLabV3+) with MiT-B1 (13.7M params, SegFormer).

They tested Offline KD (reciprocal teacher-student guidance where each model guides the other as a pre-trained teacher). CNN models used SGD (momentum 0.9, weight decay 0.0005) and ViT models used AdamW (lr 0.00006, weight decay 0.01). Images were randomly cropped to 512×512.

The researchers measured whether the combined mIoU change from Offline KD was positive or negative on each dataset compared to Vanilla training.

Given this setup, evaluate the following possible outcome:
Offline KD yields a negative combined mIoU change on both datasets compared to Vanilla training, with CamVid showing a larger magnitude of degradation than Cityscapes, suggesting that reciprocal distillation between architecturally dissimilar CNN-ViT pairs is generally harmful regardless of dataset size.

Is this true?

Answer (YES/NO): NO